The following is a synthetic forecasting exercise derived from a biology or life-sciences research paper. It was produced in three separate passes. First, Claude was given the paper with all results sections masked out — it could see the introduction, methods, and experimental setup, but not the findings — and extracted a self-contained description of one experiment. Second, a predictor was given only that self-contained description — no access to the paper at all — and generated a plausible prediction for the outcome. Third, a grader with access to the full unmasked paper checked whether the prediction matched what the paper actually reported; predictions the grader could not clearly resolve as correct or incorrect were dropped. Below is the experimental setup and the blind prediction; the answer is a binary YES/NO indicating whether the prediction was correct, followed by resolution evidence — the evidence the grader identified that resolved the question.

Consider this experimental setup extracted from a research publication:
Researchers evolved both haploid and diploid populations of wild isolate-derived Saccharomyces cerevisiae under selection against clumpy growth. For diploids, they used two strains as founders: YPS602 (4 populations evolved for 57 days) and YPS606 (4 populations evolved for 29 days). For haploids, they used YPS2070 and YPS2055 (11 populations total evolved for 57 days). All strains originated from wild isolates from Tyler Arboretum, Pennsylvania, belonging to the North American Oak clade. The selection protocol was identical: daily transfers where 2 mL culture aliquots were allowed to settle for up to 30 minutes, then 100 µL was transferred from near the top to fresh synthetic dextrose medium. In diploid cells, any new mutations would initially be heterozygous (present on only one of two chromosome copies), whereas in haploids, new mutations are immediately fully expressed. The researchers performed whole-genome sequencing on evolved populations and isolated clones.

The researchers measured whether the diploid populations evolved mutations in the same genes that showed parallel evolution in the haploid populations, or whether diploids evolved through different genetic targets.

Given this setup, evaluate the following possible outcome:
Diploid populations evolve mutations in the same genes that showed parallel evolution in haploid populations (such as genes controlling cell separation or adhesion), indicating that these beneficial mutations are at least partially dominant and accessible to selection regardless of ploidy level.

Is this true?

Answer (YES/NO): NO